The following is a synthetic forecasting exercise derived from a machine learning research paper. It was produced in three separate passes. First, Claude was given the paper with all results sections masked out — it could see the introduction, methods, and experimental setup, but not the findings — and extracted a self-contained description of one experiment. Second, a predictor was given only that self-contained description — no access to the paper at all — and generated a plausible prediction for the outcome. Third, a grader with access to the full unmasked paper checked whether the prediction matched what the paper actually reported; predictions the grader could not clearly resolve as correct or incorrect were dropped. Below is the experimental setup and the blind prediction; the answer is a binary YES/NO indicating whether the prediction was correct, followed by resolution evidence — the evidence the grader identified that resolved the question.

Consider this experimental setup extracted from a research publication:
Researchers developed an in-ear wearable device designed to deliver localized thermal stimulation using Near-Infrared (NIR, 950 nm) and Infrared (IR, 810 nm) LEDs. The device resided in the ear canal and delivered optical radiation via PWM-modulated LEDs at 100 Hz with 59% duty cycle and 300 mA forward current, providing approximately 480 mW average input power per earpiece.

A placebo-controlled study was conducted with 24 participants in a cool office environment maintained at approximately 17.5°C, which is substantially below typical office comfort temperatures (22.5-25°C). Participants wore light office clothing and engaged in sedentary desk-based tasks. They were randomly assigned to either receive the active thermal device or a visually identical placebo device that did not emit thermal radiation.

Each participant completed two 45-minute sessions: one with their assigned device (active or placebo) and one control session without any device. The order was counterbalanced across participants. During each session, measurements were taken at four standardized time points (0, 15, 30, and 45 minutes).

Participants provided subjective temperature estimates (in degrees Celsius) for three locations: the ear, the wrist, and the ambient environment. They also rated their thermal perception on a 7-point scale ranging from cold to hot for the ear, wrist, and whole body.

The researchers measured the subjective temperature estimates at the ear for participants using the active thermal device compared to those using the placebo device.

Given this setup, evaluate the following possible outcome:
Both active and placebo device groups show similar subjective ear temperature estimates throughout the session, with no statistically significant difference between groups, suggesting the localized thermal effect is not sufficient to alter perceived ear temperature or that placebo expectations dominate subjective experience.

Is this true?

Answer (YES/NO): NO